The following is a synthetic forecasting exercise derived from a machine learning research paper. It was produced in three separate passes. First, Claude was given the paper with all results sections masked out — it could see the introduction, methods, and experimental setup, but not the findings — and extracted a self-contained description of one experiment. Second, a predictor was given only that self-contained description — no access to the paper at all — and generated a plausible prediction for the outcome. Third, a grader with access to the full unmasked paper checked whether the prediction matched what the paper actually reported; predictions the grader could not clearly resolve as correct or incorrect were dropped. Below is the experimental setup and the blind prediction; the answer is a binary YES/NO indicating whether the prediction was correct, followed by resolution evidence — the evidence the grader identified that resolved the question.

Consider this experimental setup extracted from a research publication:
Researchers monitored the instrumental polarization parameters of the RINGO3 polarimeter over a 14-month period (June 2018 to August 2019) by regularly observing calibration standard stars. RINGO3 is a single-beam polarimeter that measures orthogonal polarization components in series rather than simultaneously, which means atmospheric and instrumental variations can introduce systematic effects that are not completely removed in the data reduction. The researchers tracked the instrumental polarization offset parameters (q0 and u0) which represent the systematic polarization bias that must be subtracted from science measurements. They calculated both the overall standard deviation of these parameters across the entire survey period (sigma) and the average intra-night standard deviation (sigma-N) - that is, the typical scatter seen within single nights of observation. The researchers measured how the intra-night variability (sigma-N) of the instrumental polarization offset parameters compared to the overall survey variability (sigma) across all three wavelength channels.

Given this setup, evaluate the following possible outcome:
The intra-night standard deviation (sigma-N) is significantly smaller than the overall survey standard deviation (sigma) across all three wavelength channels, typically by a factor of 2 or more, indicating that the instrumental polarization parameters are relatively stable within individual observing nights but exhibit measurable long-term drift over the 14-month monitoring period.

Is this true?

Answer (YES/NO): YES